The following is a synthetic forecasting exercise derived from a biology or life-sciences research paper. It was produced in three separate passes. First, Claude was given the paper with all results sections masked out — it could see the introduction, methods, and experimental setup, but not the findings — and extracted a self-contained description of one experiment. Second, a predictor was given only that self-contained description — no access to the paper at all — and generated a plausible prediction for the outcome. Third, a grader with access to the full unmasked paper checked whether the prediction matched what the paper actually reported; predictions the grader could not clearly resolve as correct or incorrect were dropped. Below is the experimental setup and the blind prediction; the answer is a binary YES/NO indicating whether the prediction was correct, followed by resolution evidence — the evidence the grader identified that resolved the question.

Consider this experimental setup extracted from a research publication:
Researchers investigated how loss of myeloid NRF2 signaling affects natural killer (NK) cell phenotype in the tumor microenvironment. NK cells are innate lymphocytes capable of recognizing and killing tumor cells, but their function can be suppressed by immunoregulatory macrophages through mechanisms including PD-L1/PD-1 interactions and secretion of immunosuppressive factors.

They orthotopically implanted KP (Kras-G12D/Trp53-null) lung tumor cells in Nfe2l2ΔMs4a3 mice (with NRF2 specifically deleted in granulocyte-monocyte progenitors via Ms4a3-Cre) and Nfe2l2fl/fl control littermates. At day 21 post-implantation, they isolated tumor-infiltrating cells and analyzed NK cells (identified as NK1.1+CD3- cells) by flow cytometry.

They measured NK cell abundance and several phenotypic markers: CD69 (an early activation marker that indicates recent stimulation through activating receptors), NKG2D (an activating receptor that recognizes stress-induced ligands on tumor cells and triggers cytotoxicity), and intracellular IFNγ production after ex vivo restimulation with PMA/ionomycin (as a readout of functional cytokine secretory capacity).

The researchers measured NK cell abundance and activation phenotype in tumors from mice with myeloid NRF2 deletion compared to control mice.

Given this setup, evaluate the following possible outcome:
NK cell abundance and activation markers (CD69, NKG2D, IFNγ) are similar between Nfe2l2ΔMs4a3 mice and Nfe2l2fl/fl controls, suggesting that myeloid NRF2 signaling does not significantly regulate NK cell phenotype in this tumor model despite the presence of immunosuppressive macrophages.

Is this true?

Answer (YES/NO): NO